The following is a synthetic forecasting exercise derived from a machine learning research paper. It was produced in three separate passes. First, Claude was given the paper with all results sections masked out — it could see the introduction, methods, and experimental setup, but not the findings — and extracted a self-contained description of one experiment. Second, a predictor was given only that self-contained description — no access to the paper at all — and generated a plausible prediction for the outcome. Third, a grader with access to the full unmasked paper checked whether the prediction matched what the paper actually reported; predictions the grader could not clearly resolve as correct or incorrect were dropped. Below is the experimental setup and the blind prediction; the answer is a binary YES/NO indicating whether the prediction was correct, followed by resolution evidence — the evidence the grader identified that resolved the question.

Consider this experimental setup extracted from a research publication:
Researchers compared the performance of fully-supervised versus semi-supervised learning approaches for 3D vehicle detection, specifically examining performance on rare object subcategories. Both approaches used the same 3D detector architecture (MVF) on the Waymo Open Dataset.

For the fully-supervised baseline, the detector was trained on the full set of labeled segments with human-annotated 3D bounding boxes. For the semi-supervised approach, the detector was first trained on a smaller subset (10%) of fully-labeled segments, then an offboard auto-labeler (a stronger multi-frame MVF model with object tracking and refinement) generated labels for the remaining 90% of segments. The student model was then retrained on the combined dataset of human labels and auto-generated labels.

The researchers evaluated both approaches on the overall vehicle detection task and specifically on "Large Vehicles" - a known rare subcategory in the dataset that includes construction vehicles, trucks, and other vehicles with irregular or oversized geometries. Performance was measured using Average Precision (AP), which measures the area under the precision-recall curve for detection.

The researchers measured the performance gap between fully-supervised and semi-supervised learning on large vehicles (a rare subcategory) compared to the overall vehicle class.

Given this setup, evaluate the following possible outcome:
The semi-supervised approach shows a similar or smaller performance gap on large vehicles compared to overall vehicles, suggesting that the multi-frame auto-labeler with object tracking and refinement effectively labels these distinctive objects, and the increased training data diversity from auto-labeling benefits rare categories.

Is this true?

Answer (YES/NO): NO